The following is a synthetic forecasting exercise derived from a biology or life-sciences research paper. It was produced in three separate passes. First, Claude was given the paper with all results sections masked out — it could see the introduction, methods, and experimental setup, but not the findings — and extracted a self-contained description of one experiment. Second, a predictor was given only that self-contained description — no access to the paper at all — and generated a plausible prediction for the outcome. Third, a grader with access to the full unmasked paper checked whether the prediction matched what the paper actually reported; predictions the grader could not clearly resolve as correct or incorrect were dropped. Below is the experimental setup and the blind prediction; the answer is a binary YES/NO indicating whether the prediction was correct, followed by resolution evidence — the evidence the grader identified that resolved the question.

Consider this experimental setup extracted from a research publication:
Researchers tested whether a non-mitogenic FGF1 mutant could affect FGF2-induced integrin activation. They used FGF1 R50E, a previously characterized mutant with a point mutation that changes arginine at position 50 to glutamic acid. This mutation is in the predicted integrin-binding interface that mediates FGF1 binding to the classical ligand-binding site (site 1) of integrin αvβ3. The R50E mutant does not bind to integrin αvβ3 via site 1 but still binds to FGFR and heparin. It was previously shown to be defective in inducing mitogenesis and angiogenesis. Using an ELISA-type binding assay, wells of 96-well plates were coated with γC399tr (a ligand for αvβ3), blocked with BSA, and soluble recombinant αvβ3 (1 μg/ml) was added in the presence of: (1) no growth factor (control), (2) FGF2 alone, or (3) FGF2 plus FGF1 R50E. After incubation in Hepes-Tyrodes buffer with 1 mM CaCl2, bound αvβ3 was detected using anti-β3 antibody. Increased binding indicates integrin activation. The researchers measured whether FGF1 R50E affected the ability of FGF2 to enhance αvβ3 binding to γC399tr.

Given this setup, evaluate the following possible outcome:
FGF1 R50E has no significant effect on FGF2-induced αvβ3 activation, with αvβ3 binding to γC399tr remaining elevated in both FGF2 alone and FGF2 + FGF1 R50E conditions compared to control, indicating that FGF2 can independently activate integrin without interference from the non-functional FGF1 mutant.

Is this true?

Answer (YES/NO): NO